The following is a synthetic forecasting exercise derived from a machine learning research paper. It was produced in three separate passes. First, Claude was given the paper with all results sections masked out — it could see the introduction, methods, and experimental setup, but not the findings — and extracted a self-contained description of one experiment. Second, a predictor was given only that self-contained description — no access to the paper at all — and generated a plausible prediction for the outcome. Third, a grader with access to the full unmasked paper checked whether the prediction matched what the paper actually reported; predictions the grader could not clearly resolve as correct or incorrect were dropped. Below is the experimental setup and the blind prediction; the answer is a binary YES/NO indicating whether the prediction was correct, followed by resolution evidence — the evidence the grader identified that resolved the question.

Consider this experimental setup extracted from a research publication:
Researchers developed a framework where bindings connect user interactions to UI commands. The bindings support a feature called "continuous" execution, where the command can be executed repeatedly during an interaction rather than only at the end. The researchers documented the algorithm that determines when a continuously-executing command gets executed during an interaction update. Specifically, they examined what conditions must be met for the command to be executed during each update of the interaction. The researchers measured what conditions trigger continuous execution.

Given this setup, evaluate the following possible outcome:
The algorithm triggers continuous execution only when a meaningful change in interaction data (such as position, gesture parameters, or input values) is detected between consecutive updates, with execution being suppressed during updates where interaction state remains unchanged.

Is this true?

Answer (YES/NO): NO